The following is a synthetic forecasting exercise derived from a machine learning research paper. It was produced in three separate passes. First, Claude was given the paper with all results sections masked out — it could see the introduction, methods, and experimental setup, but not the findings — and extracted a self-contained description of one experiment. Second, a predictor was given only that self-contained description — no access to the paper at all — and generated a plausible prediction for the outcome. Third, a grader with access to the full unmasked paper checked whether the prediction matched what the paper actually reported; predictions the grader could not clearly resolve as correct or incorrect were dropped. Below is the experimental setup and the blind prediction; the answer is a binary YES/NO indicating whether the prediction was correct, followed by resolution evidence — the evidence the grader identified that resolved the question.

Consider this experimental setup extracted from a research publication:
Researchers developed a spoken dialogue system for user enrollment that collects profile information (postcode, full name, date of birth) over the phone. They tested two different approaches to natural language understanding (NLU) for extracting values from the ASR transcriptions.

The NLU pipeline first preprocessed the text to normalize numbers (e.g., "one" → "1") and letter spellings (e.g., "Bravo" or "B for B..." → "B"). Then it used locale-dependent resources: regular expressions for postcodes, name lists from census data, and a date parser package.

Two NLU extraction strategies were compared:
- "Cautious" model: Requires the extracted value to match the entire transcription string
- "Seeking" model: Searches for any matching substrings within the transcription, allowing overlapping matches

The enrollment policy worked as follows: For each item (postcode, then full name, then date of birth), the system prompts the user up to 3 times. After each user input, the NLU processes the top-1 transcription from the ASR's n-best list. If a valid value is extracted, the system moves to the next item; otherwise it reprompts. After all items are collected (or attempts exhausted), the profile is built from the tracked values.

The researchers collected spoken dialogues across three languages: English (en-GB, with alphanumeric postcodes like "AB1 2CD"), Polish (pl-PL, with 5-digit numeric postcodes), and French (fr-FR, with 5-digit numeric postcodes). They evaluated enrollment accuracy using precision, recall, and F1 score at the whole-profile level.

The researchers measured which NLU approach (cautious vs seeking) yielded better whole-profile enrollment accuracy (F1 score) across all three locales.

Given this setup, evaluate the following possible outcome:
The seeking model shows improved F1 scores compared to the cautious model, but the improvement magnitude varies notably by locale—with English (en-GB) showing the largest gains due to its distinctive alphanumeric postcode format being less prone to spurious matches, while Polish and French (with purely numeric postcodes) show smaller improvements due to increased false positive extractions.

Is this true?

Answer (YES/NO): NO